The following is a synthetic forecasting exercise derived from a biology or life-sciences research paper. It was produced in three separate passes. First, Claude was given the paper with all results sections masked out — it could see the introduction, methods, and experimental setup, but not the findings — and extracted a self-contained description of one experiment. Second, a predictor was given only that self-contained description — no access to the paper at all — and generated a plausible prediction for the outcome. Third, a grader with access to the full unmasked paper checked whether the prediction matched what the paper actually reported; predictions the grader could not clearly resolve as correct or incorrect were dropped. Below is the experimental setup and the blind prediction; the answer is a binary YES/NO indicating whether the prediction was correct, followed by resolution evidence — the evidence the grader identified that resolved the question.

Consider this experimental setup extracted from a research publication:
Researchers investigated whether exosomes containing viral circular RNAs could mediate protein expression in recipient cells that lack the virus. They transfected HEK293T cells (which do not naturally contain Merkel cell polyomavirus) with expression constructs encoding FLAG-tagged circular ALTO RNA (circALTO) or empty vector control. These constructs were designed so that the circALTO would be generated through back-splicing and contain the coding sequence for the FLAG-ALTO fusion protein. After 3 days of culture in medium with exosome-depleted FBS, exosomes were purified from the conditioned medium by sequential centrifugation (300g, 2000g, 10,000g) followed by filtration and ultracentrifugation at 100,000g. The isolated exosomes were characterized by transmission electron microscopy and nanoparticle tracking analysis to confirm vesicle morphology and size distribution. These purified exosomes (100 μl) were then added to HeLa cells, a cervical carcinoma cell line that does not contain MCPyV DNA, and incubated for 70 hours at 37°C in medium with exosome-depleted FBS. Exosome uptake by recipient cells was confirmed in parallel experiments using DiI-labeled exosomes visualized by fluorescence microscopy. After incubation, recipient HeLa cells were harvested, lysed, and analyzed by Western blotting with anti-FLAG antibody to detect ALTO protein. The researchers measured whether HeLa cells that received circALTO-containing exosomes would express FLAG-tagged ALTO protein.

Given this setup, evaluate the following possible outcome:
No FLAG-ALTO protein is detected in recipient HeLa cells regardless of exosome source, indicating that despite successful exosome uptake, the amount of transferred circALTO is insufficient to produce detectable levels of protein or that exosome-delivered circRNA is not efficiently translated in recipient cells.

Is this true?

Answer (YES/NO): NO